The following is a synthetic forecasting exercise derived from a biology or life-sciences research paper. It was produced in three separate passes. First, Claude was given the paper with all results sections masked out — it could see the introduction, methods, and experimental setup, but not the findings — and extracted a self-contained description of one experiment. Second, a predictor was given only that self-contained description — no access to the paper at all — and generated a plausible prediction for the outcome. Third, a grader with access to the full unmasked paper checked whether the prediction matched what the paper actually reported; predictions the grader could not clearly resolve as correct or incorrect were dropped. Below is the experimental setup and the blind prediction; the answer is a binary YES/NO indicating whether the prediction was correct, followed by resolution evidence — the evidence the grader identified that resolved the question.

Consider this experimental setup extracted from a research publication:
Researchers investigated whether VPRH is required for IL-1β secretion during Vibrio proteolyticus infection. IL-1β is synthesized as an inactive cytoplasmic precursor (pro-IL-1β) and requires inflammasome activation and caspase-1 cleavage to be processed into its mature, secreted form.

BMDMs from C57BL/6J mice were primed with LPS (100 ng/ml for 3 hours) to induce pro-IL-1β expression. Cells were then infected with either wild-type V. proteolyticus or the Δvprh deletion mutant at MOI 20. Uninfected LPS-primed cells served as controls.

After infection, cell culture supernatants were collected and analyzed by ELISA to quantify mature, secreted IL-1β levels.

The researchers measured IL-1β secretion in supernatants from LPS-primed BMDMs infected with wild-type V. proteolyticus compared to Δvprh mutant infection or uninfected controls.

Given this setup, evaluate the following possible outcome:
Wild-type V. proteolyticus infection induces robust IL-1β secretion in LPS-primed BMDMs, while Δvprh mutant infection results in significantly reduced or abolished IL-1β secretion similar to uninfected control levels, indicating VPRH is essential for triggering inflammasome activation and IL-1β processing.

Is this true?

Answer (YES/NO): YES